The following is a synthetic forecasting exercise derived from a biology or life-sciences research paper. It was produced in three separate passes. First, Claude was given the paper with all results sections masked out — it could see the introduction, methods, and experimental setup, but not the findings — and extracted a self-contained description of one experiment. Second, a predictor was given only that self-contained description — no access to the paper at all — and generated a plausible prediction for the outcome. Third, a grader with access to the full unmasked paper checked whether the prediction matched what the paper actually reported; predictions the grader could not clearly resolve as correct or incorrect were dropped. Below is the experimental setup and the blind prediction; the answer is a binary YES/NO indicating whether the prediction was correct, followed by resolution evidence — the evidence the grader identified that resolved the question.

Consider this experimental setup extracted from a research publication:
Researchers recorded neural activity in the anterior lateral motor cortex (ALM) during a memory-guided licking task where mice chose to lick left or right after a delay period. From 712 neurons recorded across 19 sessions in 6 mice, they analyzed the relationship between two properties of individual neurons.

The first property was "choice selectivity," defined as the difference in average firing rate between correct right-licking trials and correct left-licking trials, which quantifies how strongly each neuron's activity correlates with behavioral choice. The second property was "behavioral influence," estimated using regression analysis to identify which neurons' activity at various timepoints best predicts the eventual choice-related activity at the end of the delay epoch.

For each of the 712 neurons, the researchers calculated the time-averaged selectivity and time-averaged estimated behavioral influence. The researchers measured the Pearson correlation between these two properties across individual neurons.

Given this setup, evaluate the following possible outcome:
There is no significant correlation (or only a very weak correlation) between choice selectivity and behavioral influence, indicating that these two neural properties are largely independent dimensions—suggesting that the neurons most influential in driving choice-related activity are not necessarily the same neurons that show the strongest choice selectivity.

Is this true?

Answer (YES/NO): YES